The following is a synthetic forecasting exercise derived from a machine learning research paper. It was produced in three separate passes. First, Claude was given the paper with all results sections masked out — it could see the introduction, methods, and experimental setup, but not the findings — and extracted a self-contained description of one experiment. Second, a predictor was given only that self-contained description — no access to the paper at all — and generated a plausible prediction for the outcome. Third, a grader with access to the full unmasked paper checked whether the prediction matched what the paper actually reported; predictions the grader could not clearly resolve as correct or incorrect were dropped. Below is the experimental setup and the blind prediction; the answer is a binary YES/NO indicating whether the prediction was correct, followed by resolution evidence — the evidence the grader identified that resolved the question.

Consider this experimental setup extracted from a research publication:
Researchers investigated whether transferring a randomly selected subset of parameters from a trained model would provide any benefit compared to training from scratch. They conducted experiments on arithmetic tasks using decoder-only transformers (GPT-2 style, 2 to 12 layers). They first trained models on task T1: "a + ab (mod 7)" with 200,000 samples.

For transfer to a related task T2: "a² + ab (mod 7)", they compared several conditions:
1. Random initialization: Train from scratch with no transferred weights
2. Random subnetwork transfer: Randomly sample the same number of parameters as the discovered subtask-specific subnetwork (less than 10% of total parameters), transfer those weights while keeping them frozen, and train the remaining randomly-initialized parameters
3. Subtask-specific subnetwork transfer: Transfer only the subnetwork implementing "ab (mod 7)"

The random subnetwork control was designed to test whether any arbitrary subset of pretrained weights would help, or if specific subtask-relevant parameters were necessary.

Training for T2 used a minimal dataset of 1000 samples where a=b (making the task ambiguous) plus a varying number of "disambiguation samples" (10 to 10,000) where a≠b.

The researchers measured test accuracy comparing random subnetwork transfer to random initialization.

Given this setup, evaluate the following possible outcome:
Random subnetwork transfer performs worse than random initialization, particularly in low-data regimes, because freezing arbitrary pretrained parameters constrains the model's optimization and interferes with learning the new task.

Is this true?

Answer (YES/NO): NO